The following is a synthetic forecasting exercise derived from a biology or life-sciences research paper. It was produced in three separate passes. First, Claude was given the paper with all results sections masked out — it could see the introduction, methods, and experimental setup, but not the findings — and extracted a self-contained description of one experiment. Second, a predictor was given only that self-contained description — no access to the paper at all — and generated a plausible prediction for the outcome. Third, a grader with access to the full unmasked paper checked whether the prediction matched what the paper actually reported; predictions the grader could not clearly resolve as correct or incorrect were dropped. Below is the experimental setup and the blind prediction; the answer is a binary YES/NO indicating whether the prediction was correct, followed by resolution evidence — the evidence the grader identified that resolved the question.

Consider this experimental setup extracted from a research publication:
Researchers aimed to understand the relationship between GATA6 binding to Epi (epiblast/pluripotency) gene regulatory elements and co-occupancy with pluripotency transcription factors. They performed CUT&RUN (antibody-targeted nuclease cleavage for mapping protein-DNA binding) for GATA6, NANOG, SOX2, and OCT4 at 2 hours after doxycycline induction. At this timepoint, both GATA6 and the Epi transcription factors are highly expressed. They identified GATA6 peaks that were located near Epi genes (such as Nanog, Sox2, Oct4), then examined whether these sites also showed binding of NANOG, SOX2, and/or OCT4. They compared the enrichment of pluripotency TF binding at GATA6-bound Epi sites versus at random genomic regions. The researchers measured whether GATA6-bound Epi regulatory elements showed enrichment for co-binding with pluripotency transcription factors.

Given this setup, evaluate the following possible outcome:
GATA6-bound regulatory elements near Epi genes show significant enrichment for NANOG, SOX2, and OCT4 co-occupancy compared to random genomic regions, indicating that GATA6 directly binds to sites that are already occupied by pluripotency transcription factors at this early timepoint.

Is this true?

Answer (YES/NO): YES